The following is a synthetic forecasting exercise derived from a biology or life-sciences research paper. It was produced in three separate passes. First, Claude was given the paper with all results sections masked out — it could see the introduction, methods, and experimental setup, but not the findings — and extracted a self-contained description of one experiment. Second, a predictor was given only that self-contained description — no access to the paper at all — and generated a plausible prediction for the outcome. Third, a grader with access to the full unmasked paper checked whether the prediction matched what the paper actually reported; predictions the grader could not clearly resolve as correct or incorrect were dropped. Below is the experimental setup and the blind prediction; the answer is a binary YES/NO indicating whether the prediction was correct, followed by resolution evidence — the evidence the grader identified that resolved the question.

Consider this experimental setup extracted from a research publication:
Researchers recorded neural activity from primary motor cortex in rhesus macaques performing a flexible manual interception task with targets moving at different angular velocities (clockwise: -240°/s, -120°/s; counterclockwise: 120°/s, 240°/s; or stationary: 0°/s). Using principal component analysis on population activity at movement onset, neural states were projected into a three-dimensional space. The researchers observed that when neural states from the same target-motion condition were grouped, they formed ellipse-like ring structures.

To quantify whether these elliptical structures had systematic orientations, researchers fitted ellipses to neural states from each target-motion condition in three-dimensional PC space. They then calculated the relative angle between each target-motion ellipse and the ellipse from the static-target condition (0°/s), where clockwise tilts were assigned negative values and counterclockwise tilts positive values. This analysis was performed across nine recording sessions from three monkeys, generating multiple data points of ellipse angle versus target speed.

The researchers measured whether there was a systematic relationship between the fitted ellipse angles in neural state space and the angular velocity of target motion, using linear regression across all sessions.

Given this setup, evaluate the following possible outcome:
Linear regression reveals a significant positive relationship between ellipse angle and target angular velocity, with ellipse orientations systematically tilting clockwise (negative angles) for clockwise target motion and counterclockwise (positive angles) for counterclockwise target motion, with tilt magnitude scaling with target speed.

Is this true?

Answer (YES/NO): YES